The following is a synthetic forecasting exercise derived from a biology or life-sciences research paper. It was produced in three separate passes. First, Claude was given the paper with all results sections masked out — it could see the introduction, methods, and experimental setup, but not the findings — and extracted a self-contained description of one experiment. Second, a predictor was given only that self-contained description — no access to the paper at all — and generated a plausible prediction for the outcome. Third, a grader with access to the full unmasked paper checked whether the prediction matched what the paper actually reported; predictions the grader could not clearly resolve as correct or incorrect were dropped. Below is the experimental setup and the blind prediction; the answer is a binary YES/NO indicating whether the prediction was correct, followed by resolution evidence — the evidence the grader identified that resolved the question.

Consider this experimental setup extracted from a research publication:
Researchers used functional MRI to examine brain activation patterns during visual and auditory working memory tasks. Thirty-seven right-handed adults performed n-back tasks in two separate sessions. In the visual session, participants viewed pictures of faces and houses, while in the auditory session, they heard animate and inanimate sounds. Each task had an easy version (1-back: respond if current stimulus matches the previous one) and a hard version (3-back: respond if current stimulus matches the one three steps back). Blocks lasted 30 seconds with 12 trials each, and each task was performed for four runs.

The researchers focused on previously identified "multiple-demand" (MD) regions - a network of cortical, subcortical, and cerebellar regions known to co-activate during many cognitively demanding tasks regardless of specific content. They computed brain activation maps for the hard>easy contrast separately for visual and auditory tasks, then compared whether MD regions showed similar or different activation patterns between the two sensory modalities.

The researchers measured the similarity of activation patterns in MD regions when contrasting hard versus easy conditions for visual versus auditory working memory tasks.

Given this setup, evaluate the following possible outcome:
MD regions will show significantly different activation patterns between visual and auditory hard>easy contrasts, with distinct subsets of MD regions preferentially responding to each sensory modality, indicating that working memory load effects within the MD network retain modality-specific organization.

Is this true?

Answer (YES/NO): NO